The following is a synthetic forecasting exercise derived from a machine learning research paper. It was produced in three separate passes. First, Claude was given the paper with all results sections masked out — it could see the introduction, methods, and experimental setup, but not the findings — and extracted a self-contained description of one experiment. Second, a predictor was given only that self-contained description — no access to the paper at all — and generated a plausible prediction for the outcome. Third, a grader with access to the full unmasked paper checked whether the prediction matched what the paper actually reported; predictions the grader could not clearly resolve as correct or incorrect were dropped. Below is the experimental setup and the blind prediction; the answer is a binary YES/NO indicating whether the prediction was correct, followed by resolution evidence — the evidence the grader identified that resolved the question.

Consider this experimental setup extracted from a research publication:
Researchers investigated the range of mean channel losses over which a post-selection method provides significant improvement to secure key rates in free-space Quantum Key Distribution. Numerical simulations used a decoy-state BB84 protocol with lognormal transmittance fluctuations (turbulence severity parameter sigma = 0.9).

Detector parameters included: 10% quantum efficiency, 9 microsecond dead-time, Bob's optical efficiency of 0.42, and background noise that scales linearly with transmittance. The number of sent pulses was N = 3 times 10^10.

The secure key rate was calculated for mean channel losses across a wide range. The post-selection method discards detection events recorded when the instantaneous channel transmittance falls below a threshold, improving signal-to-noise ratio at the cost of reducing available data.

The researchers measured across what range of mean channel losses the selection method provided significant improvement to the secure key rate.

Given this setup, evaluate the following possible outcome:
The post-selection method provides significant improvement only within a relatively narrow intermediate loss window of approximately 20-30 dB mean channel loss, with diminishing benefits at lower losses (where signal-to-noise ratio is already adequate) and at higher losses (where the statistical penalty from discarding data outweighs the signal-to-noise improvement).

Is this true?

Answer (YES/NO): NO